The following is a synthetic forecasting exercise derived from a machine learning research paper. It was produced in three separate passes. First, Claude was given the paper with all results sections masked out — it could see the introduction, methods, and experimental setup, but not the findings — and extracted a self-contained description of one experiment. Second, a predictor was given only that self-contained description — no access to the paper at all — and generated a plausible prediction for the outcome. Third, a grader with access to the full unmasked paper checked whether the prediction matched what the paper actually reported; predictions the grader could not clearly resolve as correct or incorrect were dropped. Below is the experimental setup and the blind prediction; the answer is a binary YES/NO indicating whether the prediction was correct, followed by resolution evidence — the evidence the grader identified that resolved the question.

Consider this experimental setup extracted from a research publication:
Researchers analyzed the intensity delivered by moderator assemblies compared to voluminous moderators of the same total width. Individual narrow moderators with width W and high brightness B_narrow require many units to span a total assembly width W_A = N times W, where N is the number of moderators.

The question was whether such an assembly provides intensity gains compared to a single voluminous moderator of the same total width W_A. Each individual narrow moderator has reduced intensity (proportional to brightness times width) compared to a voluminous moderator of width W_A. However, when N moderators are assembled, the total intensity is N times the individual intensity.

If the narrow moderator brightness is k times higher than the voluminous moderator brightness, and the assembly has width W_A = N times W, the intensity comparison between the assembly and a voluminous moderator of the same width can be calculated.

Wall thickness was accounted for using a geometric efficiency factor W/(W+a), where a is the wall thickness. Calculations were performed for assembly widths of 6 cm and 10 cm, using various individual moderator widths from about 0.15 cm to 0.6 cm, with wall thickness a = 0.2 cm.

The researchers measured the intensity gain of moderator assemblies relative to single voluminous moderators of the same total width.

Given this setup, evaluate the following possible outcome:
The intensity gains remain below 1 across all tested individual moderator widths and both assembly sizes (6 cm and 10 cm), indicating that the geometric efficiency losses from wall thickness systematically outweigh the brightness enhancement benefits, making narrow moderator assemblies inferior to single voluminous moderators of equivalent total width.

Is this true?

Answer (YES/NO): NO